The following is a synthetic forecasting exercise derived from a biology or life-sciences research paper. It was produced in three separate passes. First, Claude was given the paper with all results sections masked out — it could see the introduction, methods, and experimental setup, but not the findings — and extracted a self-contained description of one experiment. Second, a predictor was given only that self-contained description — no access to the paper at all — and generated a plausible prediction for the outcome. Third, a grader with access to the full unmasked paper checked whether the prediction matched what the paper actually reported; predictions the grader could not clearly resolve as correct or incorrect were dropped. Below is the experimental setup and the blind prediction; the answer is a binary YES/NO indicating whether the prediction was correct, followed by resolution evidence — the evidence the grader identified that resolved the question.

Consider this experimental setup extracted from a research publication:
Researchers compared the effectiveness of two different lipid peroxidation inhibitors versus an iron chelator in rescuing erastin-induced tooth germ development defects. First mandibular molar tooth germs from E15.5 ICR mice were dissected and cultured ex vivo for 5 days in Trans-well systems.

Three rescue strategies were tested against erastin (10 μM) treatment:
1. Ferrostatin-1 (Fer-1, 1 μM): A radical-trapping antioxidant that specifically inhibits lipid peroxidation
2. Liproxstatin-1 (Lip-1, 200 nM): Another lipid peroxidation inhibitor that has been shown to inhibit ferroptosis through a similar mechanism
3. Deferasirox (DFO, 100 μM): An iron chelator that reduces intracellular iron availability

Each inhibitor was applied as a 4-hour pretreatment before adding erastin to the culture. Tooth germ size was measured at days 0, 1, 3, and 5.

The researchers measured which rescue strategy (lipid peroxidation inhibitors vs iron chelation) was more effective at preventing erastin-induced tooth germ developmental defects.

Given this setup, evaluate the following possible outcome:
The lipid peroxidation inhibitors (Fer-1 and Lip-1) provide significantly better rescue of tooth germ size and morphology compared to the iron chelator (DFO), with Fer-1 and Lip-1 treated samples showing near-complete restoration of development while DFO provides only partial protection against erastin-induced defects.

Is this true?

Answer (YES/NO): NO